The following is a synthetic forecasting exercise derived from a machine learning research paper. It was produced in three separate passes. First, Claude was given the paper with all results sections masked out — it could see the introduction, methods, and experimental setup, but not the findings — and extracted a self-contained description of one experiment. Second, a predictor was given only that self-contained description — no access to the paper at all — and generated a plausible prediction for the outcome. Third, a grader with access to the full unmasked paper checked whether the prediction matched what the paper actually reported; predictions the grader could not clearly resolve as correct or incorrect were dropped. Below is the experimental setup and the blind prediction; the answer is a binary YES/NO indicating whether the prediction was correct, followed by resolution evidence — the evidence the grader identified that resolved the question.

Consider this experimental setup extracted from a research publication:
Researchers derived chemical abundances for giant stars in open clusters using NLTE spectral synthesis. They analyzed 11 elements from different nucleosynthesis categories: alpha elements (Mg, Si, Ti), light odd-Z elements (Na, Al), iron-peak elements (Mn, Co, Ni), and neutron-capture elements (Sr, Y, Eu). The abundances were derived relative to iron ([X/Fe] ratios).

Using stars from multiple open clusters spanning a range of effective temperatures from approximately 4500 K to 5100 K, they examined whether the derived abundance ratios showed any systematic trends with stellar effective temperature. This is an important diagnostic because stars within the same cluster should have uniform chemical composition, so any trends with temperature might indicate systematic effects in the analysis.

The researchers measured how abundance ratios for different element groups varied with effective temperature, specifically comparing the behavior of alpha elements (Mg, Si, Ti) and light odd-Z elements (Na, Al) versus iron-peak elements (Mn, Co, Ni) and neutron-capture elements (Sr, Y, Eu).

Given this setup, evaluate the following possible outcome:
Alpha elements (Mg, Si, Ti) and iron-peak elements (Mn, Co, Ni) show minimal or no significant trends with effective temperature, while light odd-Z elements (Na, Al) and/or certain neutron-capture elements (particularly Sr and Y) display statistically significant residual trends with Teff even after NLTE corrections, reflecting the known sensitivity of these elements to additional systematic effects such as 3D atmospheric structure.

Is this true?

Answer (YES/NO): NO